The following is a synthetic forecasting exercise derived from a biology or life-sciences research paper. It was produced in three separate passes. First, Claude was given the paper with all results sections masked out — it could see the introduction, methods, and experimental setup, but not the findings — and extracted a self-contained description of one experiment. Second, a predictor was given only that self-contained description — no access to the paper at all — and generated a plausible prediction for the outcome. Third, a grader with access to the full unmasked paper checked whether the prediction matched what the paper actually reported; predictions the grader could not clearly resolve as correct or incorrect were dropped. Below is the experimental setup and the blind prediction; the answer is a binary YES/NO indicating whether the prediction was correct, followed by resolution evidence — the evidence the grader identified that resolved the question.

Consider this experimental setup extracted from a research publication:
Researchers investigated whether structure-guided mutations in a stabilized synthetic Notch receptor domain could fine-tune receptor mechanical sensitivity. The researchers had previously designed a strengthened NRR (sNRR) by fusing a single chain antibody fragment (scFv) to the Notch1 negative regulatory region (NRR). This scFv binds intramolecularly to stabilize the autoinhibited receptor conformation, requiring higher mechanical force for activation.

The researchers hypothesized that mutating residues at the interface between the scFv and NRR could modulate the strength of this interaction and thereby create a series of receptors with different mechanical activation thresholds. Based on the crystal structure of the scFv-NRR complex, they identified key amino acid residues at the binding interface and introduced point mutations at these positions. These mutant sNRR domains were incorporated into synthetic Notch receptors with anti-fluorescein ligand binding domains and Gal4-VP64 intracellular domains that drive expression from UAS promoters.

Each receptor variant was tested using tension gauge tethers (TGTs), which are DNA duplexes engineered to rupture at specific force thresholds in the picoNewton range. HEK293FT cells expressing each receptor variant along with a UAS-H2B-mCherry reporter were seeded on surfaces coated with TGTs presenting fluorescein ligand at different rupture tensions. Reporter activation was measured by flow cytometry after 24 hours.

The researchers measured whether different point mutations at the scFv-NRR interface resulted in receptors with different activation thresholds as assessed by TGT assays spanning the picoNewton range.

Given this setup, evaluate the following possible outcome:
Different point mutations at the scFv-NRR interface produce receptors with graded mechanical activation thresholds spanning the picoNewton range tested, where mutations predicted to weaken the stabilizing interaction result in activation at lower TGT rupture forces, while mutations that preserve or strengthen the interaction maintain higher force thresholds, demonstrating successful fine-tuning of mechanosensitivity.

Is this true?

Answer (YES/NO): YES